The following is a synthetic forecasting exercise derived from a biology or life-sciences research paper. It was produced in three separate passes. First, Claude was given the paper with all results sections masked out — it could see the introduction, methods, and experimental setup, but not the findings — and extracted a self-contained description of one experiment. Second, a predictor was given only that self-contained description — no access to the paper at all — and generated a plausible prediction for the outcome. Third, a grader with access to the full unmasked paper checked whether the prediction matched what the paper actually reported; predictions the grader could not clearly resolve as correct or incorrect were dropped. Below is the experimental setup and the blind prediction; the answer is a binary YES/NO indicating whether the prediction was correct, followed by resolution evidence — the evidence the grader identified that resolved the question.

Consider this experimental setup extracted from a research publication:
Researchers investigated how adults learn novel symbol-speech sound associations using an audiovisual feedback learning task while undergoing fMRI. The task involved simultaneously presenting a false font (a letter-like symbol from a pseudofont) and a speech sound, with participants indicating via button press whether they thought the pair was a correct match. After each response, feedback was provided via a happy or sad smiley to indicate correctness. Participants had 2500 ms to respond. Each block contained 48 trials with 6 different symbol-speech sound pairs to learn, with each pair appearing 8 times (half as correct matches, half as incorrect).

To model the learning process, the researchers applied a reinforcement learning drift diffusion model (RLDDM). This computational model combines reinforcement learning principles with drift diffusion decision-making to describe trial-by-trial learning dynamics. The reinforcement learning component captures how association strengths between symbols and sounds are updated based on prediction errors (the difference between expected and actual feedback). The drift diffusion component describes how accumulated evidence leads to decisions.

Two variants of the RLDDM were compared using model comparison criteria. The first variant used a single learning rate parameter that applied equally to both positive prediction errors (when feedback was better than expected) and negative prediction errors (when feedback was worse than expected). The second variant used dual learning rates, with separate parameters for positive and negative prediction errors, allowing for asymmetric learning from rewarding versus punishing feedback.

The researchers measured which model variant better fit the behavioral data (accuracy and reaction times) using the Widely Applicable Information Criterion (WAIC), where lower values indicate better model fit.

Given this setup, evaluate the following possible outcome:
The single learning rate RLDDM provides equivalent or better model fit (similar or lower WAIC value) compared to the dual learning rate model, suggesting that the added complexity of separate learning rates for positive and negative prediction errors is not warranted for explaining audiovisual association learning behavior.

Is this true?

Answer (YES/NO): NO